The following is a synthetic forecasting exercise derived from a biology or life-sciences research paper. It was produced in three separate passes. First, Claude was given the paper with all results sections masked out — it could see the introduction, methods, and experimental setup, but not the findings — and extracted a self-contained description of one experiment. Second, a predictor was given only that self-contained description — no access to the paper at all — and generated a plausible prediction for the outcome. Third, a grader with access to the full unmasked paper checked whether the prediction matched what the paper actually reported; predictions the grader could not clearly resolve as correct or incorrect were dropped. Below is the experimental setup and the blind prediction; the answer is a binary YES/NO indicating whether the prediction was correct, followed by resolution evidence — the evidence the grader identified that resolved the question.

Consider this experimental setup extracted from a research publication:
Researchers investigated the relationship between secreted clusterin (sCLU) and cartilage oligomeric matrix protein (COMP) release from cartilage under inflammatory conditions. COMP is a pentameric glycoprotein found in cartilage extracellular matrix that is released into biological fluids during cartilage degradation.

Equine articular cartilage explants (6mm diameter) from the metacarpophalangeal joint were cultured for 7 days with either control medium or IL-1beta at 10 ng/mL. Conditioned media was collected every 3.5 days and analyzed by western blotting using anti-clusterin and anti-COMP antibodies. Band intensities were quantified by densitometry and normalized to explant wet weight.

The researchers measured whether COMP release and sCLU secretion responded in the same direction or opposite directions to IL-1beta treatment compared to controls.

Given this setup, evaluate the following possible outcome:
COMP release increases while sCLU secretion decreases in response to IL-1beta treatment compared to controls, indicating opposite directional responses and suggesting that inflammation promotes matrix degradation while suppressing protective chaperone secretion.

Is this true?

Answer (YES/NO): YES